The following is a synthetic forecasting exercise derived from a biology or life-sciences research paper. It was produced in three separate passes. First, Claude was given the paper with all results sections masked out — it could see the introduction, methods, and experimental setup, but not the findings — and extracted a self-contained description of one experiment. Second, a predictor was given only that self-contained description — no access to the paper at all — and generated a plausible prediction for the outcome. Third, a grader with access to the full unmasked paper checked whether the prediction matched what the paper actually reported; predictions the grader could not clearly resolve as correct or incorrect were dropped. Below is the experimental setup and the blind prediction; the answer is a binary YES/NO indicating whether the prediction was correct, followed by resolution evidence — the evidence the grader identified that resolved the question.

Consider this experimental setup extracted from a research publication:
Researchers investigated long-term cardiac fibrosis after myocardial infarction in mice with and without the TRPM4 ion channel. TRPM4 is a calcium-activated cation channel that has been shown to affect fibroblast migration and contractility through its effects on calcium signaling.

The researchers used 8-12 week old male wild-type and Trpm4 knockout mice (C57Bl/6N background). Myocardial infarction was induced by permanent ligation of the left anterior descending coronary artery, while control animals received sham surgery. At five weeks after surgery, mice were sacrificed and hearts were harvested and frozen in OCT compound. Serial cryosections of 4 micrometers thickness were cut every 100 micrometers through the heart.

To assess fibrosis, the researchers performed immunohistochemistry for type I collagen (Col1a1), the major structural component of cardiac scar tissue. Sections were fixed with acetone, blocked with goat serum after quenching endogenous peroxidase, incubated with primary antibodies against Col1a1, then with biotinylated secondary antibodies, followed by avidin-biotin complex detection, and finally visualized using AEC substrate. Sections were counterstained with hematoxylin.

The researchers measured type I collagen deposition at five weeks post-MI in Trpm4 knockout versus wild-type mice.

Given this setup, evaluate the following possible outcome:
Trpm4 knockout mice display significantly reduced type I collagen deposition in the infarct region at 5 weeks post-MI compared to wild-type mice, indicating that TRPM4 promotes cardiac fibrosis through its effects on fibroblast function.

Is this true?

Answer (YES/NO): NO